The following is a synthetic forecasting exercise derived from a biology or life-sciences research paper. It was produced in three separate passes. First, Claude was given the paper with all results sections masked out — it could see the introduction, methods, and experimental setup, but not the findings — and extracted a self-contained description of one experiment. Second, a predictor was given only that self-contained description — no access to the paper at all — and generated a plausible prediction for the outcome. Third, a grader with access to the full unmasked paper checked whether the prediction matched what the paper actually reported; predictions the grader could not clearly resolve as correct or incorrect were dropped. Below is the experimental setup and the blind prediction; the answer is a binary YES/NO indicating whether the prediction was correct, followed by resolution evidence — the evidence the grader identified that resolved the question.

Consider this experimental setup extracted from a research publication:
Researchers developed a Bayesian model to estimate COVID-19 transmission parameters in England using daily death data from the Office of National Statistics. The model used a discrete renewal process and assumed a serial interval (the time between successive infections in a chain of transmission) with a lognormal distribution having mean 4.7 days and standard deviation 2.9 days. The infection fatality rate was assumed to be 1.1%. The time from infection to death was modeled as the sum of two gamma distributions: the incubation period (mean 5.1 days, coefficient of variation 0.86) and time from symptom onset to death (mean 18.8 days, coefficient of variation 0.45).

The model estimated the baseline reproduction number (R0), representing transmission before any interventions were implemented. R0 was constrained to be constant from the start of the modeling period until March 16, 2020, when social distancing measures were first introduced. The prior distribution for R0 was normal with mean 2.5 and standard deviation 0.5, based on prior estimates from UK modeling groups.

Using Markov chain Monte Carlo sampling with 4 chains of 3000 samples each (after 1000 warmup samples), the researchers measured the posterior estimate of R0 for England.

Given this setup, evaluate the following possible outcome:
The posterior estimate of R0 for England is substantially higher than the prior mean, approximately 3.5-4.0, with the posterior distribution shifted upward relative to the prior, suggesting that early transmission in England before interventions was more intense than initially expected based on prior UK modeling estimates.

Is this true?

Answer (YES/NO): YES